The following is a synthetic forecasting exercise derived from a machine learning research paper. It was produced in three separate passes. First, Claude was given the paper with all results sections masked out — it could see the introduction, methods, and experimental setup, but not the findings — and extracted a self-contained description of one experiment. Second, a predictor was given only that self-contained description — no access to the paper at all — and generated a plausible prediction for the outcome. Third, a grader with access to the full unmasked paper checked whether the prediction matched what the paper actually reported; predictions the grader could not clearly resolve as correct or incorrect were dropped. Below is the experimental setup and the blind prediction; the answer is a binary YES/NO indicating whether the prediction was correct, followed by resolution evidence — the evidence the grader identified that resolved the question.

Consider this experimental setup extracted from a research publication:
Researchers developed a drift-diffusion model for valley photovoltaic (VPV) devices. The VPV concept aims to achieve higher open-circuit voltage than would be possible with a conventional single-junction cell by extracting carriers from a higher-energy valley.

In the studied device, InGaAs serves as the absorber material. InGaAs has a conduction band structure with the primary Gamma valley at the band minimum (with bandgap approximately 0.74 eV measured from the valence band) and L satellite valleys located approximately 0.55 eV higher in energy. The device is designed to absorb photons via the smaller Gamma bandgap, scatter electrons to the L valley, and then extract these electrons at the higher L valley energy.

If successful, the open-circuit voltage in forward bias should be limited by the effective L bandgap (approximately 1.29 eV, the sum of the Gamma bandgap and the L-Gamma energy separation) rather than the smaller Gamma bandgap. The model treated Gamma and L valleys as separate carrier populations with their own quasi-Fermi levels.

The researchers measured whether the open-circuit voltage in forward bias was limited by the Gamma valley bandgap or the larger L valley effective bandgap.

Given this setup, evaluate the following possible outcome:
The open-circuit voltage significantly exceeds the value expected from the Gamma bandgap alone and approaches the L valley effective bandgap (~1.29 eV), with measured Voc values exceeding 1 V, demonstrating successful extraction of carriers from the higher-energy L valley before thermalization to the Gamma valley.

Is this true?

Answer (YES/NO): NO